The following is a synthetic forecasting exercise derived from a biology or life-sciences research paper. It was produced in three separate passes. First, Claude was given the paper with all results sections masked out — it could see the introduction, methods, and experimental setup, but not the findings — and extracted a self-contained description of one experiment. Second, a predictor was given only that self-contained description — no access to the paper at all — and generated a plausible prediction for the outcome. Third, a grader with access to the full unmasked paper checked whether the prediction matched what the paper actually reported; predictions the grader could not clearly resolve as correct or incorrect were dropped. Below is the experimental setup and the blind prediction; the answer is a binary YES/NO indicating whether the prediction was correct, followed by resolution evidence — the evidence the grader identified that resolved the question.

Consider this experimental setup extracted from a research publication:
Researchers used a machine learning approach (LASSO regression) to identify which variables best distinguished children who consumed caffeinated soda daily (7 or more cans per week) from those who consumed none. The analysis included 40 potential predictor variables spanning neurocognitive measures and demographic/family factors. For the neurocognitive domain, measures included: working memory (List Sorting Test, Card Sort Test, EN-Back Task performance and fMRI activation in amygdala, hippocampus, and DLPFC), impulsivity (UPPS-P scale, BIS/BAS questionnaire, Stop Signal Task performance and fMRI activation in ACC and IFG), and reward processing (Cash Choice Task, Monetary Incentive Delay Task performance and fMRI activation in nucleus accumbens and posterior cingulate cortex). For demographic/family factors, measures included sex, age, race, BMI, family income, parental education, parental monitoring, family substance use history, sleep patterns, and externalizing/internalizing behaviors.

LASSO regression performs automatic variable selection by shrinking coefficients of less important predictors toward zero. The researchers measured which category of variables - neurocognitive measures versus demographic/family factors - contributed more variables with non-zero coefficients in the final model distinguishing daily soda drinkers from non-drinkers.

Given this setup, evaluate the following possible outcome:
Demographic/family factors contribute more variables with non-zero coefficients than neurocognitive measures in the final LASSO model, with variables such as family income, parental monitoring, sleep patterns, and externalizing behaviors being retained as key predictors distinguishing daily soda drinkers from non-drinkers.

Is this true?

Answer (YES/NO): NO